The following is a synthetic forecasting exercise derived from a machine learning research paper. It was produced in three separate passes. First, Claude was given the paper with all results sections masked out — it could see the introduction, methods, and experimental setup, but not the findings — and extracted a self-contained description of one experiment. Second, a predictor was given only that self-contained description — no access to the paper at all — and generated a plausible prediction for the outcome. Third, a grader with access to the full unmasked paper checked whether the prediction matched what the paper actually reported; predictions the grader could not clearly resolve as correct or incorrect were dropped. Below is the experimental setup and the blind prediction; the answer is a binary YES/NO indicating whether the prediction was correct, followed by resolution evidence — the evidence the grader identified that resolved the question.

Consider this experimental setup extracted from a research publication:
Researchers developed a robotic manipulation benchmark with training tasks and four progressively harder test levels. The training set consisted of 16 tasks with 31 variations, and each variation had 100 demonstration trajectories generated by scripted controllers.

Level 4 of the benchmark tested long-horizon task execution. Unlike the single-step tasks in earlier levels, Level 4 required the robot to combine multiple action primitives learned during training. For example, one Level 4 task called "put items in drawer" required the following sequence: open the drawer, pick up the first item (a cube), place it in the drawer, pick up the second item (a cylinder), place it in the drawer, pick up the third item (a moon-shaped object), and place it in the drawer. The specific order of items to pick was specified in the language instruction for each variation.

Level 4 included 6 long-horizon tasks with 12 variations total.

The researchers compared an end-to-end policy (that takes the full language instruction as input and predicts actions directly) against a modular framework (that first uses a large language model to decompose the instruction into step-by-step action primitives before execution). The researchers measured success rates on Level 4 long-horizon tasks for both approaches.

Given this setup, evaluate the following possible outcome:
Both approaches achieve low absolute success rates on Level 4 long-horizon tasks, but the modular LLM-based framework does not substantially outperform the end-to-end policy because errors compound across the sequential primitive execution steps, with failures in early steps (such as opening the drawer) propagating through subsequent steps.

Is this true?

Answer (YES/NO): NO